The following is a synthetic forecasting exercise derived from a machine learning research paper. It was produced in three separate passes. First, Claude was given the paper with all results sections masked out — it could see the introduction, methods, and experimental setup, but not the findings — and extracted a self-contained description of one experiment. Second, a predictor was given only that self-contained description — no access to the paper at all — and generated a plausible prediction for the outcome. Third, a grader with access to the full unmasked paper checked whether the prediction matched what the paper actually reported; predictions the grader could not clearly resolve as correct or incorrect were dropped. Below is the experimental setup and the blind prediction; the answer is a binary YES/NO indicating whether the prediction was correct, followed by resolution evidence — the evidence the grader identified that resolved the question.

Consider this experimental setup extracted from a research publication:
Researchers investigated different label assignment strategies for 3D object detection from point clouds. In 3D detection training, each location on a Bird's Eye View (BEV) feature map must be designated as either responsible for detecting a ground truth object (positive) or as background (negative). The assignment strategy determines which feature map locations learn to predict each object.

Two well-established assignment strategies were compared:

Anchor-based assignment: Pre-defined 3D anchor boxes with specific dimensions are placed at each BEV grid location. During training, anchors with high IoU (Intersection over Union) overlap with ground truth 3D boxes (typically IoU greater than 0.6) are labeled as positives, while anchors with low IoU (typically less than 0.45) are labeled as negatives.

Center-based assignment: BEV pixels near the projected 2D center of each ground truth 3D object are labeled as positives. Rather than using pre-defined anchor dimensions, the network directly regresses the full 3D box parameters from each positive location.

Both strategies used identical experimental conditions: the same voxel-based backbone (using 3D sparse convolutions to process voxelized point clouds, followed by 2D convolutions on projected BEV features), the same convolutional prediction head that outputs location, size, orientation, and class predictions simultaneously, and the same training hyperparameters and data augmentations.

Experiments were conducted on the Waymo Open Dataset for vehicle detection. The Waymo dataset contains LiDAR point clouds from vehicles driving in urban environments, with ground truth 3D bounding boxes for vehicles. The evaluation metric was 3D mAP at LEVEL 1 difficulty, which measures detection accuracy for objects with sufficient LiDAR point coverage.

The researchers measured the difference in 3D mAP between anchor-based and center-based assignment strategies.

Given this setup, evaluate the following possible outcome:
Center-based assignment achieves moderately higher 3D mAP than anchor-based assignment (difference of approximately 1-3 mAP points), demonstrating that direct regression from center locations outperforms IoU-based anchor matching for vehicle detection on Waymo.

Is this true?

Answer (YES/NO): YES